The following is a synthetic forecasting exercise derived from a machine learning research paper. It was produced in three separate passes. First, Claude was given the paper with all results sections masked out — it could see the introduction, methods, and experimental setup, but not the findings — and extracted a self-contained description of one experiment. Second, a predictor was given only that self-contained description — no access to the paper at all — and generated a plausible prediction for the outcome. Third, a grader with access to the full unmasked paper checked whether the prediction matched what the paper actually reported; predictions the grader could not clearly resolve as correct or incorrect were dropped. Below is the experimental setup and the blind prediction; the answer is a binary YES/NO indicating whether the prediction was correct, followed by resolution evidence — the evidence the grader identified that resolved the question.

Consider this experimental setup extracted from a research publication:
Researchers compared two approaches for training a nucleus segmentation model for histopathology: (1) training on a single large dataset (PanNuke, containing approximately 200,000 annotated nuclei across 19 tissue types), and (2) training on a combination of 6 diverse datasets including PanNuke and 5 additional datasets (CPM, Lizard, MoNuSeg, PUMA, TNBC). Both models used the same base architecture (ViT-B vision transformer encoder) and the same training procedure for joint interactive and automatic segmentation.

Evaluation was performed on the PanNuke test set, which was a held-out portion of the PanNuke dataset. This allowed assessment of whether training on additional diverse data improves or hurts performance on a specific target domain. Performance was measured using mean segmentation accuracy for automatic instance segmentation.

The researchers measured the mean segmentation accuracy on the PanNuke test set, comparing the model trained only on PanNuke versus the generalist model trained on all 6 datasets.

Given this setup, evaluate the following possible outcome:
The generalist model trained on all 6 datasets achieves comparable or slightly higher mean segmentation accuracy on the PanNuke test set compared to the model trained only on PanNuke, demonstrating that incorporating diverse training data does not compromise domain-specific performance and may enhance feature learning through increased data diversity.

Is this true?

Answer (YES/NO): YES